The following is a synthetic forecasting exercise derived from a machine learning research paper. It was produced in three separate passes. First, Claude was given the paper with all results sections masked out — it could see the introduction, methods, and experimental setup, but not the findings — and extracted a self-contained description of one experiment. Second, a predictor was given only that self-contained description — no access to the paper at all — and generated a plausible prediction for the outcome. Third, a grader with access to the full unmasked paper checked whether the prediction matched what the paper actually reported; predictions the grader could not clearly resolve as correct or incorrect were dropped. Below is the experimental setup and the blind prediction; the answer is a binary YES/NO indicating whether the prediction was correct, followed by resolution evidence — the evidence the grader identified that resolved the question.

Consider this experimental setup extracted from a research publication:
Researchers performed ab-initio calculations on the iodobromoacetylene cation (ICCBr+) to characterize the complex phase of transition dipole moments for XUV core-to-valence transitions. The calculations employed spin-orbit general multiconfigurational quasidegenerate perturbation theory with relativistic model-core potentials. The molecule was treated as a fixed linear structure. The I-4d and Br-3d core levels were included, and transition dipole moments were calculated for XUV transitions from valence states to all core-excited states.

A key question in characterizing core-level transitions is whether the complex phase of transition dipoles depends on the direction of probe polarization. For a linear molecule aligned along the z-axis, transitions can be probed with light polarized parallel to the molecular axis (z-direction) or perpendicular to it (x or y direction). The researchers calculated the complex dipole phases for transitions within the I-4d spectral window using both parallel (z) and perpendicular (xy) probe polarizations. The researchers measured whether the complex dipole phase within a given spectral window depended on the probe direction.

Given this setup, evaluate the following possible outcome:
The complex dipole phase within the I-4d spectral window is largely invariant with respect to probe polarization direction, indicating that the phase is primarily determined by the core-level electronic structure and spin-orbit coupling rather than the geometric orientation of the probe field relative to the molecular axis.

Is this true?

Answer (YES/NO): YES